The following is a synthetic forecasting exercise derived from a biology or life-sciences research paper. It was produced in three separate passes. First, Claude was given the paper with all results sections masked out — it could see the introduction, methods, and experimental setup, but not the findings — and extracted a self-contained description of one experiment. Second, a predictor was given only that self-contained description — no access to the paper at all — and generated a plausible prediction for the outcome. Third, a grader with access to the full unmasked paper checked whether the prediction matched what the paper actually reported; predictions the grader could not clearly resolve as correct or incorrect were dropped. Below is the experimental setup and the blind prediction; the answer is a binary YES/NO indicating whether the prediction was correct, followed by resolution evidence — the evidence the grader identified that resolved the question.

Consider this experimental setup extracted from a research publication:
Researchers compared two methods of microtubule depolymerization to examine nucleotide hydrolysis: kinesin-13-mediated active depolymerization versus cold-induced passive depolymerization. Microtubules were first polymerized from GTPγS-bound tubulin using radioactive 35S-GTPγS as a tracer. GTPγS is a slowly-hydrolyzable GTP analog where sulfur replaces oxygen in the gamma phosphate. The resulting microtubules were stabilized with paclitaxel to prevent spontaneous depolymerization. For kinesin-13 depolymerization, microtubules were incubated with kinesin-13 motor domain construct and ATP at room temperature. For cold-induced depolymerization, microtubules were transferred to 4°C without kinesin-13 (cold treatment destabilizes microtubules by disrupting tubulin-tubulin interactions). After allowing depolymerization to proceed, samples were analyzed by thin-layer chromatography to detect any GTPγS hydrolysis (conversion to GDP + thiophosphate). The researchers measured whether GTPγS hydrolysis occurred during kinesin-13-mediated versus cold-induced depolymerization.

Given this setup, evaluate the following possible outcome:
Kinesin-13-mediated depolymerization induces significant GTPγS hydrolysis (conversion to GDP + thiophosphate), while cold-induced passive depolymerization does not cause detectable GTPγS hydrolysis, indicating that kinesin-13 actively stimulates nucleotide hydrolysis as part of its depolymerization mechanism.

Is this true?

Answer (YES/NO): YES